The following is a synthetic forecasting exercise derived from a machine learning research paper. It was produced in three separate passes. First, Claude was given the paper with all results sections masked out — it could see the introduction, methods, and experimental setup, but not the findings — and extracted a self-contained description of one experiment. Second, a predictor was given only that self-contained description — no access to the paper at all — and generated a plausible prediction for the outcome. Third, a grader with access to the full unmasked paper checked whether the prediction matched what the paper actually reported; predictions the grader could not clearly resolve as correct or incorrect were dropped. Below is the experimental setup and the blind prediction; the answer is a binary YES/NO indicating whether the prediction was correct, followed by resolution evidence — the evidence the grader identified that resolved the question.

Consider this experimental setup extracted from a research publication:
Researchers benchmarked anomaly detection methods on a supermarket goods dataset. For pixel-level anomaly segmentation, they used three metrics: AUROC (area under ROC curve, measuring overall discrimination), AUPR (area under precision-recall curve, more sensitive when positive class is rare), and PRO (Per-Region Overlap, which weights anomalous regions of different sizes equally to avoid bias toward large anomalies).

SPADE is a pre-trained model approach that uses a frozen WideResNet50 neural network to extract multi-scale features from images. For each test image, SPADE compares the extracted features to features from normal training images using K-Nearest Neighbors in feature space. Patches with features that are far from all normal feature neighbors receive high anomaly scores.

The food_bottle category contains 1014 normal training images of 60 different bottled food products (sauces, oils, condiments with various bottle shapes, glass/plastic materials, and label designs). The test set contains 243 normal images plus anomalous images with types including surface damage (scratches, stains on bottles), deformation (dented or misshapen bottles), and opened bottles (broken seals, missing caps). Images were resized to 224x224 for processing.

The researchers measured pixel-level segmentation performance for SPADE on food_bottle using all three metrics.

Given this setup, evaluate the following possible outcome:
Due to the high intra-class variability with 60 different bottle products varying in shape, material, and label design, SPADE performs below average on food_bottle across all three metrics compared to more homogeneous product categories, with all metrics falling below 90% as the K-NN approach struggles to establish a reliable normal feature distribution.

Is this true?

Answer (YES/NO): NO